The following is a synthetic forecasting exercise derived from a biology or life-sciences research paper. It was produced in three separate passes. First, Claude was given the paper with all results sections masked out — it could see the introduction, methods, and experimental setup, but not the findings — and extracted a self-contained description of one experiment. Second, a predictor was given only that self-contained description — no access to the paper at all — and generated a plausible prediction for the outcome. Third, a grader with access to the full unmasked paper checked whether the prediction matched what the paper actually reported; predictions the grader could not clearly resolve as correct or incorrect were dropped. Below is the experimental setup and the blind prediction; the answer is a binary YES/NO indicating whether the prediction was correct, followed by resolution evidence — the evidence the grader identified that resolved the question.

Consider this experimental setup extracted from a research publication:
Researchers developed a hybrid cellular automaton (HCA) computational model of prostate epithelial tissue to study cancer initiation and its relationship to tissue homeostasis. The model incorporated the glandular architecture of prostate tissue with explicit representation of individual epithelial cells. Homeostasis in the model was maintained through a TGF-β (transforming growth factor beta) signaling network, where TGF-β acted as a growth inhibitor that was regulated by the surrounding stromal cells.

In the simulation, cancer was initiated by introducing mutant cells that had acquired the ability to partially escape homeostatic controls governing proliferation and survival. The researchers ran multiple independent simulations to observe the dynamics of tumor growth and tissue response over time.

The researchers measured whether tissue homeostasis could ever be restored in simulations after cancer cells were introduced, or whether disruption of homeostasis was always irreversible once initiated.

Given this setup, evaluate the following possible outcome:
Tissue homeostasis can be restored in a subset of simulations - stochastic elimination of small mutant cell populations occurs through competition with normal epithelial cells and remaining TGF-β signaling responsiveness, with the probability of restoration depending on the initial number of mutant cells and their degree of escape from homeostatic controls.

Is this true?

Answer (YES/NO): YES